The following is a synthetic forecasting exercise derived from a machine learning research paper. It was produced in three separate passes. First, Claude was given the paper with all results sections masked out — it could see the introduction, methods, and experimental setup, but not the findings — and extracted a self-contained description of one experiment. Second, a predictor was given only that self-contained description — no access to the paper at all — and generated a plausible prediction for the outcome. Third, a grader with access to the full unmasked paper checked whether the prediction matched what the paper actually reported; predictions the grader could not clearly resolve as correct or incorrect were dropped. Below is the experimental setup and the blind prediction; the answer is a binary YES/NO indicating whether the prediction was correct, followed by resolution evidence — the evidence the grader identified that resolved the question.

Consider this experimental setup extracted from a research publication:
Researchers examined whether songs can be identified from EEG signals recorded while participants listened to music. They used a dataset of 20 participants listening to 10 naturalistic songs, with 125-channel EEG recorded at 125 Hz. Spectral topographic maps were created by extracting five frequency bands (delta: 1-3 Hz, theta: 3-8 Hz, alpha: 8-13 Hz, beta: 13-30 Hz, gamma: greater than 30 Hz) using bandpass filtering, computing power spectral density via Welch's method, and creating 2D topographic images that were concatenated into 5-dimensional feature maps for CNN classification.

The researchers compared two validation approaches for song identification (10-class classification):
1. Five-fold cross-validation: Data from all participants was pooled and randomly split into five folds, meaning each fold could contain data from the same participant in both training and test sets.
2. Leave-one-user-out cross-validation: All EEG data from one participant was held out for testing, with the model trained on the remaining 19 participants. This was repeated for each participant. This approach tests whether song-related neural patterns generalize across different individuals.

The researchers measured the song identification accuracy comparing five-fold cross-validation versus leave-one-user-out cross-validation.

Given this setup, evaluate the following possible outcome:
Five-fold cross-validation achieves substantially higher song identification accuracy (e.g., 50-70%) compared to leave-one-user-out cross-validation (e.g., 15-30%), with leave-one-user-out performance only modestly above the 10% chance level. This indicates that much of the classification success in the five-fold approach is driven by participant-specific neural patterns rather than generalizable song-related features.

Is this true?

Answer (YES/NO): NO